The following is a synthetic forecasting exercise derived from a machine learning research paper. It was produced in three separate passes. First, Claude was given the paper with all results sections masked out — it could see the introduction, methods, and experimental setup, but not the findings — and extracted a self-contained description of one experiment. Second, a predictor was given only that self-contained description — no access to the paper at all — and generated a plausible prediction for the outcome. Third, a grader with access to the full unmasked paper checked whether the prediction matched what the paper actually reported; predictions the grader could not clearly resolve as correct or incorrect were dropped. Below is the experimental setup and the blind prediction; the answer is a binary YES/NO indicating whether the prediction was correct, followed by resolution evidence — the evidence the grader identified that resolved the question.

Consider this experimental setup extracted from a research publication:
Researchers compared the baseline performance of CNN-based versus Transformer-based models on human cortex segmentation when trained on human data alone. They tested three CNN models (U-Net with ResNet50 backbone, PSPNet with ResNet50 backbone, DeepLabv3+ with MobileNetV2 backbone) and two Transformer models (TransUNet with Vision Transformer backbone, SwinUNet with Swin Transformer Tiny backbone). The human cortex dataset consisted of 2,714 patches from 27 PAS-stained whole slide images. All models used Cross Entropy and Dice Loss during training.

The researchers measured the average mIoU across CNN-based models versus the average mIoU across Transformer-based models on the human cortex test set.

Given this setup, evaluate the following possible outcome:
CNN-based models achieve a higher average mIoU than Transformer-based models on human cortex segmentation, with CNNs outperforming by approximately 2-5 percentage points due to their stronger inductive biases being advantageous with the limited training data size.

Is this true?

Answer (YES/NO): NO